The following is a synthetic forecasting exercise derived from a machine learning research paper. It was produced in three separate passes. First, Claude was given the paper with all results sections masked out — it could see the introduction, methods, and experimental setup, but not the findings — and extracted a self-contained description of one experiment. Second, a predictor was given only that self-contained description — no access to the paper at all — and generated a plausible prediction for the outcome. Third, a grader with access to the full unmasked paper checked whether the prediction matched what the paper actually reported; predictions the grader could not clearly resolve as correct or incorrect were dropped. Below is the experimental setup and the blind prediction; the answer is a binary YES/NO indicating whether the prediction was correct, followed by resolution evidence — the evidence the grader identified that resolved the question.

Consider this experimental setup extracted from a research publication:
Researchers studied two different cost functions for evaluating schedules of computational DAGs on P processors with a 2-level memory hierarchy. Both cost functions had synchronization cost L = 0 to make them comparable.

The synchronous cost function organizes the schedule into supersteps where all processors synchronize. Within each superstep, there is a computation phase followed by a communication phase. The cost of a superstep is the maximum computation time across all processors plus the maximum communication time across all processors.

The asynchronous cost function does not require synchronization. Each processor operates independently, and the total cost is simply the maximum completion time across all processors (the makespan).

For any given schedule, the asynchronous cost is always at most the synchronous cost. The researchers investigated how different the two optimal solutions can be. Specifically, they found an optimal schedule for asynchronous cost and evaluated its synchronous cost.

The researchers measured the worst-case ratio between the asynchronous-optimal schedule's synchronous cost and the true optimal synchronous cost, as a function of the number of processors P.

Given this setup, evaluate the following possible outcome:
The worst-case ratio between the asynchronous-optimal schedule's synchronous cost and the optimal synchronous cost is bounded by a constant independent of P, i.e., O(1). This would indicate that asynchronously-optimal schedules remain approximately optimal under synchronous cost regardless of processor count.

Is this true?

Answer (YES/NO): NO